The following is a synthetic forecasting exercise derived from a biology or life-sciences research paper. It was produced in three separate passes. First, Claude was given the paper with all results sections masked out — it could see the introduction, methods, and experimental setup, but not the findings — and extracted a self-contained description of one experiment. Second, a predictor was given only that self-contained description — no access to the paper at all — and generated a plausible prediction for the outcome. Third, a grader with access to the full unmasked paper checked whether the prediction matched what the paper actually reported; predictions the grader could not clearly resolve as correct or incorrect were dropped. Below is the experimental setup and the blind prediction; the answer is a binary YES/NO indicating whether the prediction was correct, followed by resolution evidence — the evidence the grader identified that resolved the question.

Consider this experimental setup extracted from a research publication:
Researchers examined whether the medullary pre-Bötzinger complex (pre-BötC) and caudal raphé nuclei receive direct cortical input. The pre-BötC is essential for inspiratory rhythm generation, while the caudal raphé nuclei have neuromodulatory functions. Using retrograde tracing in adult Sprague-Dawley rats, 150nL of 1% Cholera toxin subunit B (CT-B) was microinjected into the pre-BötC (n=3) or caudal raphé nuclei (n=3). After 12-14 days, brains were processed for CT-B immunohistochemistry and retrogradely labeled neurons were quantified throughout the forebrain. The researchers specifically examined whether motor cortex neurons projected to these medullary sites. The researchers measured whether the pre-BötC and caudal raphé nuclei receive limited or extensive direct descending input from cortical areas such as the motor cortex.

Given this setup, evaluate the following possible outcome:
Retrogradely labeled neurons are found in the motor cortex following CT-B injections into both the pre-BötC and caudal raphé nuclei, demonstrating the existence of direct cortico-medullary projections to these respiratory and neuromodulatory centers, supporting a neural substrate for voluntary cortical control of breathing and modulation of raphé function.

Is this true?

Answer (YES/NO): YES